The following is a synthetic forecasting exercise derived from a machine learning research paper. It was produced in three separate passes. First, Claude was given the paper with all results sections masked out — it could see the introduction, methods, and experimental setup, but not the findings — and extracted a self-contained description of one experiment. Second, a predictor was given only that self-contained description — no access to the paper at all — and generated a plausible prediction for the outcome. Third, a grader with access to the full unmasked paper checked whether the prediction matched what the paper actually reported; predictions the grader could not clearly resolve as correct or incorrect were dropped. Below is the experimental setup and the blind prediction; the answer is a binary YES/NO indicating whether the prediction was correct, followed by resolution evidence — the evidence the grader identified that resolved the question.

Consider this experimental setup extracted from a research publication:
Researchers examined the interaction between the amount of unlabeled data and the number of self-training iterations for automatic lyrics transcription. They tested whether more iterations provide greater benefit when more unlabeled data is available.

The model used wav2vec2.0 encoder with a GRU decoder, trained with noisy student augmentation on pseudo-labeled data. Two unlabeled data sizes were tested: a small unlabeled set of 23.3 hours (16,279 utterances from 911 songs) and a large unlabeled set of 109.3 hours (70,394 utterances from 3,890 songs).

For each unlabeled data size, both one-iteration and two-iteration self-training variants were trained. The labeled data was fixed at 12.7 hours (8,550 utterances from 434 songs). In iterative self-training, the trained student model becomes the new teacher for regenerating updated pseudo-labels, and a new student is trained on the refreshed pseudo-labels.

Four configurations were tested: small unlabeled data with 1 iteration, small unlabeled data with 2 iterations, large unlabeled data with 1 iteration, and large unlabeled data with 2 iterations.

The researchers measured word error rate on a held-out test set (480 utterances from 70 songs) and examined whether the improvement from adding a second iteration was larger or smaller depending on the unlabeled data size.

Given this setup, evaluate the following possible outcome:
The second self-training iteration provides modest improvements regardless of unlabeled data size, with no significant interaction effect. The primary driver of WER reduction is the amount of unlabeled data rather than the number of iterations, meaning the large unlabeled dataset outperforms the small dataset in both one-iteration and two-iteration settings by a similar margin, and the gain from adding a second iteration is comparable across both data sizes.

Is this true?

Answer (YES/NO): NO